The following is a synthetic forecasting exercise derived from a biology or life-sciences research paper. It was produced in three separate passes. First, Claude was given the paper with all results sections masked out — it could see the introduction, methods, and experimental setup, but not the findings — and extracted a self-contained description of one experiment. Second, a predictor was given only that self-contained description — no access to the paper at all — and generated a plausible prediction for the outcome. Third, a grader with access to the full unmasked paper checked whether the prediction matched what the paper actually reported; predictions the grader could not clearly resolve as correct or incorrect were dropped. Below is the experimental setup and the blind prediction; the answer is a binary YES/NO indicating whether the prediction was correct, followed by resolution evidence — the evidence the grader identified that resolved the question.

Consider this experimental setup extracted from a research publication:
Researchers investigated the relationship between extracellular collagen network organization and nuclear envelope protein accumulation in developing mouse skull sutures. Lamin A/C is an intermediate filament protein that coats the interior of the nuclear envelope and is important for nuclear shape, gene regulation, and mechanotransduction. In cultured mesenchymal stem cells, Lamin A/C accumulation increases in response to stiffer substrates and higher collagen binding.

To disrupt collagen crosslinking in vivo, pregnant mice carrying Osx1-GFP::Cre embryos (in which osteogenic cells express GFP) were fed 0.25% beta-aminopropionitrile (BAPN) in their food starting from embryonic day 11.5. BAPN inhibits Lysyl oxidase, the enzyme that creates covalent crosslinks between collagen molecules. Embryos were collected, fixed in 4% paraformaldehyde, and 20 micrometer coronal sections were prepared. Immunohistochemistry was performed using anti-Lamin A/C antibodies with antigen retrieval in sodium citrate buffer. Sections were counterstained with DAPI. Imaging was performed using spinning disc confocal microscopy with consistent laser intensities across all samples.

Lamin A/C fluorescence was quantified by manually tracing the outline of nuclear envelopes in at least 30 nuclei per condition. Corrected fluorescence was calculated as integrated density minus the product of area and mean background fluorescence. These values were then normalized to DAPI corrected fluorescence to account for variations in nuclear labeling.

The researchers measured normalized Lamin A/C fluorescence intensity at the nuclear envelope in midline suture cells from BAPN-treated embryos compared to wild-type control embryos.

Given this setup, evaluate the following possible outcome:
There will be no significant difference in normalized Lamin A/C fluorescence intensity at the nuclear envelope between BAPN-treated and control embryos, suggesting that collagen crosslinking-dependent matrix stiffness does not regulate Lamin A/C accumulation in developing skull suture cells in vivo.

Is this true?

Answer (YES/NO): NO